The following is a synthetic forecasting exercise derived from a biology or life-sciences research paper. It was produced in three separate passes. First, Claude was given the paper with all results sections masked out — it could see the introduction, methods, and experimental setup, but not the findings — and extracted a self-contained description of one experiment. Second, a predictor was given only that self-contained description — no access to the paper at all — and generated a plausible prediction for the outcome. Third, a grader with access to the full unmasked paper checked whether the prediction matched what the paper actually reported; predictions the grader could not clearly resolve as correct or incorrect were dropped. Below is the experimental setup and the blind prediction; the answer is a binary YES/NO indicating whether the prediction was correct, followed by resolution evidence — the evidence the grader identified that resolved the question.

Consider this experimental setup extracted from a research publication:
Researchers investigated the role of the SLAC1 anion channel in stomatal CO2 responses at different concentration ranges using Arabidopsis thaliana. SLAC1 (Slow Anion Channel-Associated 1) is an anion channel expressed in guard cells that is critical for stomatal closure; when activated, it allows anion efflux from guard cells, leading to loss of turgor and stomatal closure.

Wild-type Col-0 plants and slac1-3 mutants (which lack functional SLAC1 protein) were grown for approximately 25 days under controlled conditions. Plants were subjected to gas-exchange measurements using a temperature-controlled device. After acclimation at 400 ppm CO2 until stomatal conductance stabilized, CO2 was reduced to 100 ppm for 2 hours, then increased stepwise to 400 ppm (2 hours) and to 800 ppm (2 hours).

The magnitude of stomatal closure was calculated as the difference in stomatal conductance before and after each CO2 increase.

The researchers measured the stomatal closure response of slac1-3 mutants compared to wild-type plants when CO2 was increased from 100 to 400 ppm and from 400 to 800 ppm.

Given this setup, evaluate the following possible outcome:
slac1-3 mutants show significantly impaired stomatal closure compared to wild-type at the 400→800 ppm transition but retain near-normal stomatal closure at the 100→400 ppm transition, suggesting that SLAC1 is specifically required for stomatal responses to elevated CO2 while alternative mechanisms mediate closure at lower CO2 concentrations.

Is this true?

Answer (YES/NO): YES